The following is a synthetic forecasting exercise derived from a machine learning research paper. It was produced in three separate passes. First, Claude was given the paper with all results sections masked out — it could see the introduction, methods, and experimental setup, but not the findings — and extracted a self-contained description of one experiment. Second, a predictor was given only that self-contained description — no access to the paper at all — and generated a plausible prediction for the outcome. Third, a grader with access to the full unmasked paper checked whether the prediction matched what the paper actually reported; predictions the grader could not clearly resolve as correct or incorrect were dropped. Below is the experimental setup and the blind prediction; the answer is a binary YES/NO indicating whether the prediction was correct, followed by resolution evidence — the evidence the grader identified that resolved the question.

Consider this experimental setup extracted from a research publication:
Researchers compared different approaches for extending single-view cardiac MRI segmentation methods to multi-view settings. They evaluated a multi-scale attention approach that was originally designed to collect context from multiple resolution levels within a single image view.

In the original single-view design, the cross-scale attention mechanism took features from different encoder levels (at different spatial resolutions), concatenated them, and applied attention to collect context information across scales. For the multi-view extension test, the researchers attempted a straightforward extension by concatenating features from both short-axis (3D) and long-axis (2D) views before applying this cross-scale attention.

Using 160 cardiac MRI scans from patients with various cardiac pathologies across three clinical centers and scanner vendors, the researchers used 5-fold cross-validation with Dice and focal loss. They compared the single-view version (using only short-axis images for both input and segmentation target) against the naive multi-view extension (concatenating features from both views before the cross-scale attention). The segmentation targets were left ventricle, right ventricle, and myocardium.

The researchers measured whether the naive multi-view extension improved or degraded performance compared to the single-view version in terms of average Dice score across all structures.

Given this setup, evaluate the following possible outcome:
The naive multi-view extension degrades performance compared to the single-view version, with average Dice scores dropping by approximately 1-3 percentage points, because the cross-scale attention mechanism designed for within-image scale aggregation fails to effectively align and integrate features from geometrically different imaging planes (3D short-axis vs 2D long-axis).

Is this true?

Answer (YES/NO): NO